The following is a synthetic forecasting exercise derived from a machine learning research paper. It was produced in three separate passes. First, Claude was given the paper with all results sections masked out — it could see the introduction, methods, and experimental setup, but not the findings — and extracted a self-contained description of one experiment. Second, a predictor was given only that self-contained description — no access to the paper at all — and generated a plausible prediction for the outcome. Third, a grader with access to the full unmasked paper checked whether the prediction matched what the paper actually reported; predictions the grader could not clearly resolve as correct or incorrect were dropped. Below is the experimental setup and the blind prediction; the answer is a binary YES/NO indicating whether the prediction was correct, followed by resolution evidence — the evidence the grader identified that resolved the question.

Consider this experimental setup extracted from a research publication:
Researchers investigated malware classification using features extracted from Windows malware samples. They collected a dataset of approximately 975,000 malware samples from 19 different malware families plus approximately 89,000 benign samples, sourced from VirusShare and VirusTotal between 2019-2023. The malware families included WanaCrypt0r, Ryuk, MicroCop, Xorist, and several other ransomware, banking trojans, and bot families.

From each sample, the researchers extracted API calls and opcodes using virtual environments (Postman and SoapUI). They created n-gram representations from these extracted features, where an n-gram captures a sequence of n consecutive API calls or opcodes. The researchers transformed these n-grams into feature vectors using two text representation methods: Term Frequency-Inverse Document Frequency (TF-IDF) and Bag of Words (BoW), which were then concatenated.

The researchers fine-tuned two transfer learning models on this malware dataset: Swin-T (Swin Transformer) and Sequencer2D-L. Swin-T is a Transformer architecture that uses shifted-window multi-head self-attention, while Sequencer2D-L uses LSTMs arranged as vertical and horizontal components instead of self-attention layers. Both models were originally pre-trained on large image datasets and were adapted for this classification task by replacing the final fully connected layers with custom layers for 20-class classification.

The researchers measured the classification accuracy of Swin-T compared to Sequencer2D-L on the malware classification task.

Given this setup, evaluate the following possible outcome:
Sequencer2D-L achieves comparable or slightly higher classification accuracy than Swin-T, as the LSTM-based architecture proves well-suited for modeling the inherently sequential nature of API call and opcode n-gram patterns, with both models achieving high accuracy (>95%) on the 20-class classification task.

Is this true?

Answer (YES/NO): NO